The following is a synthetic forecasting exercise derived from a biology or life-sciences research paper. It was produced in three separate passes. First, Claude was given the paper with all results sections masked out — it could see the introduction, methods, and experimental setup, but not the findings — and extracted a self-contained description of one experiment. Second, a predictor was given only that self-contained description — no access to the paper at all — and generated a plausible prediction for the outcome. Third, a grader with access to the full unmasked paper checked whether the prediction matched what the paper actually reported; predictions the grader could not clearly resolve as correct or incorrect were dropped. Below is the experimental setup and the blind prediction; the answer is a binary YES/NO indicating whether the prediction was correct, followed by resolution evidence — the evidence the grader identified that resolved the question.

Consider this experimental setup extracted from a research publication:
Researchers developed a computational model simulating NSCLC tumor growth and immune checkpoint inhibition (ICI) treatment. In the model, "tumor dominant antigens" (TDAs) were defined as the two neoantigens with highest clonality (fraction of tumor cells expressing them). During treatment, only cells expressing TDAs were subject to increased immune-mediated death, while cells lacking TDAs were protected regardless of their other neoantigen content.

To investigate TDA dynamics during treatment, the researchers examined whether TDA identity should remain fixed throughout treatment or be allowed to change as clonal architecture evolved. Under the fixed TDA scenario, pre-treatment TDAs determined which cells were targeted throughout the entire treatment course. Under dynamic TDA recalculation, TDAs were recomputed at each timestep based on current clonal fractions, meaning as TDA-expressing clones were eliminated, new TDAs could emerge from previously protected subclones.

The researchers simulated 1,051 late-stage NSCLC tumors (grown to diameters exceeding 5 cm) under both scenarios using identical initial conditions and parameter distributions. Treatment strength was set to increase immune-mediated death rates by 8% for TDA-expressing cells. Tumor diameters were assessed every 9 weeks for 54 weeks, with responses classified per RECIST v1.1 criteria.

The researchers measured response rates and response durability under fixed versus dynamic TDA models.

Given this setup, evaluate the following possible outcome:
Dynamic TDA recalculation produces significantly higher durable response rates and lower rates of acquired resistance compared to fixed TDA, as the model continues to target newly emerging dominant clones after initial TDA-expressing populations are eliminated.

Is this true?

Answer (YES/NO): NO